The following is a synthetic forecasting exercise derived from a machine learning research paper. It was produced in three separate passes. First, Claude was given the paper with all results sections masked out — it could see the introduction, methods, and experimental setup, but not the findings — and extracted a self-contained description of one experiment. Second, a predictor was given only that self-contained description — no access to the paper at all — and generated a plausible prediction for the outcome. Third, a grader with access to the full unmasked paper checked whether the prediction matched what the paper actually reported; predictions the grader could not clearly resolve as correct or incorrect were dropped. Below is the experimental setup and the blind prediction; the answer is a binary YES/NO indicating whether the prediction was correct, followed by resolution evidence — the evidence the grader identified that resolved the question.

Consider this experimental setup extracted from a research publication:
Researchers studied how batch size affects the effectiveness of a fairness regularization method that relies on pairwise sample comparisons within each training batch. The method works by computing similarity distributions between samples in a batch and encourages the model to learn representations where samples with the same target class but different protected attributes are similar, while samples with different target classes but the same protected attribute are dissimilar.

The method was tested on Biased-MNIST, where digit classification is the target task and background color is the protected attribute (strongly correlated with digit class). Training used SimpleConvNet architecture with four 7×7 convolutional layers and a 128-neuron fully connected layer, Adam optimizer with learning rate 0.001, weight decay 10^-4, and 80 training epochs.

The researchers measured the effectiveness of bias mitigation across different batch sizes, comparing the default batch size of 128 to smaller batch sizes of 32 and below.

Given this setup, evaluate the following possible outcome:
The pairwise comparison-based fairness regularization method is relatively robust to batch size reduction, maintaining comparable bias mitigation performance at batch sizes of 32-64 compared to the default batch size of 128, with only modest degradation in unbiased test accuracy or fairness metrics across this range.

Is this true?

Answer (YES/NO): NO